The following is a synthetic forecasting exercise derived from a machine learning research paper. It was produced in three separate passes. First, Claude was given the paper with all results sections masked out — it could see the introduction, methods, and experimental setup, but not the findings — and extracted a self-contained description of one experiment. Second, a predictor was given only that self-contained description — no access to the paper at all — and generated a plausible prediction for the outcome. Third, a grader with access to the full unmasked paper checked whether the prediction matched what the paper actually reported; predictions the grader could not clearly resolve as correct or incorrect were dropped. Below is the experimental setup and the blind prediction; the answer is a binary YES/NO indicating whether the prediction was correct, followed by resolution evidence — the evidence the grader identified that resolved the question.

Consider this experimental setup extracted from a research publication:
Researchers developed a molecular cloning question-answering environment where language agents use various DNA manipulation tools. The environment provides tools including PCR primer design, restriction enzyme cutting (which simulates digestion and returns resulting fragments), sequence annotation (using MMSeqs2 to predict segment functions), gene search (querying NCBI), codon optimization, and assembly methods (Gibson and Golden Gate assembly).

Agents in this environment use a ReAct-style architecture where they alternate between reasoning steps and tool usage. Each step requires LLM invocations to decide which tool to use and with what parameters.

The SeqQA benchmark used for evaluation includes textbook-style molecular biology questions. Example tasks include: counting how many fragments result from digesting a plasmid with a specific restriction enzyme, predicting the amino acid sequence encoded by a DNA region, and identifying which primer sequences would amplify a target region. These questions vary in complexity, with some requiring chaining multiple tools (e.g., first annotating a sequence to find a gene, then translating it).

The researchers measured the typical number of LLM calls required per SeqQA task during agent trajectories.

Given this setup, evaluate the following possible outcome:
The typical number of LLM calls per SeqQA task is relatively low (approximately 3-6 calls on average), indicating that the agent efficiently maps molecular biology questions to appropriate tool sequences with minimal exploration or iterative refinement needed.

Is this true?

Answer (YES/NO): NO